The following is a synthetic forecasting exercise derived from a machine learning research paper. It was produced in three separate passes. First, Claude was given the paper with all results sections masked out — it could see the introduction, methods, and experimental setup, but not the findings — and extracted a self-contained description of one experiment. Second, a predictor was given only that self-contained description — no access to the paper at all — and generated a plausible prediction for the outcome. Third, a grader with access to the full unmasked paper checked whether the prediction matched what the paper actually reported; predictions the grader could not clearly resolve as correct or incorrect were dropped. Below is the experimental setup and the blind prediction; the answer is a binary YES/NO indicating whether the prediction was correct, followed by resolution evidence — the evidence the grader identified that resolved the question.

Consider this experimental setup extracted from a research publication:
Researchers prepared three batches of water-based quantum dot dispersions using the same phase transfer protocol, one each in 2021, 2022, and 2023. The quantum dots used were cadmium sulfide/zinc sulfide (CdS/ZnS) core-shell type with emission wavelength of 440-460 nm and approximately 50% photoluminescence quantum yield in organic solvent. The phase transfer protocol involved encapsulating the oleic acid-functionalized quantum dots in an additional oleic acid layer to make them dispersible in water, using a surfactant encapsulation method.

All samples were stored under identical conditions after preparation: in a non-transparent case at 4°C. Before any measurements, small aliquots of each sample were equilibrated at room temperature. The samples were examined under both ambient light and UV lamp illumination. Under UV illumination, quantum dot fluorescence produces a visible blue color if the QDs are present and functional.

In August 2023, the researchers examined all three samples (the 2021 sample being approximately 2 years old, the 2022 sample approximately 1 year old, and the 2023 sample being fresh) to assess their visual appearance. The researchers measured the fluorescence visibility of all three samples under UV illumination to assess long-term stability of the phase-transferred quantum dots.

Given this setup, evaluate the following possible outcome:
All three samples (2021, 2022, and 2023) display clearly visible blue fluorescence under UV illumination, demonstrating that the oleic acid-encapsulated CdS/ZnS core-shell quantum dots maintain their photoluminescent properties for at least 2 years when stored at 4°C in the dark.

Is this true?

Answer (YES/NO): YES